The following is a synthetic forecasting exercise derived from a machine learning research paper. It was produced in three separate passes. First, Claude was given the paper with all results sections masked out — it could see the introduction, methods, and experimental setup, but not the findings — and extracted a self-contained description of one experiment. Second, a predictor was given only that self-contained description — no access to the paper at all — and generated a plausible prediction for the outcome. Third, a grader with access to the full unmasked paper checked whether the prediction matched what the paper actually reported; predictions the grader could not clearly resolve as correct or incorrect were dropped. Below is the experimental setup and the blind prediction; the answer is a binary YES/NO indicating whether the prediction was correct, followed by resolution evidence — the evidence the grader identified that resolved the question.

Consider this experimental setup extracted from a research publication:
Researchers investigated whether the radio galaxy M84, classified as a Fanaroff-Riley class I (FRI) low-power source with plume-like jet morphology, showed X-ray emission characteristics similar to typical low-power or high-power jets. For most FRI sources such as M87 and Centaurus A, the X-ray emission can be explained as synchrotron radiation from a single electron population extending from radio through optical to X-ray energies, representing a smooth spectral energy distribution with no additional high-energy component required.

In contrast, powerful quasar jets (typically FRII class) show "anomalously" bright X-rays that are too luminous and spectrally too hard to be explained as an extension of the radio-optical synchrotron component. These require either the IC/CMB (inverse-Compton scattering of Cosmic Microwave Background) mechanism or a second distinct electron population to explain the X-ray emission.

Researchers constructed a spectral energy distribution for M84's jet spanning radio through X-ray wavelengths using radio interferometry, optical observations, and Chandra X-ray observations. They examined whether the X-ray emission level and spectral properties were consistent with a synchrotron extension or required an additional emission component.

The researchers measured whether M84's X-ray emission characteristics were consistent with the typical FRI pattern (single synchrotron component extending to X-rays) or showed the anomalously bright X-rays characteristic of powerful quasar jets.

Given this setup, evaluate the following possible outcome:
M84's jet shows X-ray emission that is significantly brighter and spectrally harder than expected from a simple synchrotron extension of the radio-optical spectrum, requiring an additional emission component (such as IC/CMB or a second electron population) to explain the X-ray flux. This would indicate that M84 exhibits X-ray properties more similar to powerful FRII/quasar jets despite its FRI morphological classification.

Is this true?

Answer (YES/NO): YES